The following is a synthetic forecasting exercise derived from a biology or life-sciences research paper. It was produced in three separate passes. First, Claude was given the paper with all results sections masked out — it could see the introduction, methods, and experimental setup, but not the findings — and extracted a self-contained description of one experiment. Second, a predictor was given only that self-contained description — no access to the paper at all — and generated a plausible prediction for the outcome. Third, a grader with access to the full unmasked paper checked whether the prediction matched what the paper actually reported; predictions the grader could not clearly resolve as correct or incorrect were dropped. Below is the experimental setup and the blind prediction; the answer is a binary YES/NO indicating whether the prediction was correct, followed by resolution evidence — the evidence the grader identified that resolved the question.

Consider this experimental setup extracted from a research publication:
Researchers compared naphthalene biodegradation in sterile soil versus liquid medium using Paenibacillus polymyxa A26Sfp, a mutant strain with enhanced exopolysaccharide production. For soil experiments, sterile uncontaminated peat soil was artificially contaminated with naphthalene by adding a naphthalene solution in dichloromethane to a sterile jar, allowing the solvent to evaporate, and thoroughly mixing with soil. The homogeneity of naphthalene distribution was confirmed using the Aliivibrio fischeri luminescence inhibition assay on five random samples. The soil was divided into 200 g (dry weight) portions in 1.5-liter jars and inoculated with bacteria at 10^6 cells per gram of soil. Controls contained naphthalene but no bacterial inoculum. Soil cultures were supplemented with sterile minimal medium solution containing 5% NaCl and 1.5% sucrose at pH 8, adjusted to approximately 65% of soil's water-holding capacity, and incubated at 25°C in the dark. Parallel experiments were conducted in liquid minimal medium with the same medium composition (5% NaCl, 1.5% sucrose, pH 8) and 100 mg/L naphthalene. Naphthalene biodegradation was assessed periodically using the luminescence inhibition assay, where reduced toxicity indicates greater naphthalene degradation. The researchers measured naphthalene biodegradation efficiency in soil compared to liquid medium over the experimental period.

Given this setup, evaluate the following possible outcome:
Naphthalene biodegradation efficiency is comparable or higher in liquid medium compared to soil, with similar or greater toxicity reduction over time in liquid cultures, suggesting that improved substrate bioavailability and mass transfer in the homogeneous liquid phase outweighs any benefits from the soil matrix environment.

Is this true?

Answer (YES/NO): YES